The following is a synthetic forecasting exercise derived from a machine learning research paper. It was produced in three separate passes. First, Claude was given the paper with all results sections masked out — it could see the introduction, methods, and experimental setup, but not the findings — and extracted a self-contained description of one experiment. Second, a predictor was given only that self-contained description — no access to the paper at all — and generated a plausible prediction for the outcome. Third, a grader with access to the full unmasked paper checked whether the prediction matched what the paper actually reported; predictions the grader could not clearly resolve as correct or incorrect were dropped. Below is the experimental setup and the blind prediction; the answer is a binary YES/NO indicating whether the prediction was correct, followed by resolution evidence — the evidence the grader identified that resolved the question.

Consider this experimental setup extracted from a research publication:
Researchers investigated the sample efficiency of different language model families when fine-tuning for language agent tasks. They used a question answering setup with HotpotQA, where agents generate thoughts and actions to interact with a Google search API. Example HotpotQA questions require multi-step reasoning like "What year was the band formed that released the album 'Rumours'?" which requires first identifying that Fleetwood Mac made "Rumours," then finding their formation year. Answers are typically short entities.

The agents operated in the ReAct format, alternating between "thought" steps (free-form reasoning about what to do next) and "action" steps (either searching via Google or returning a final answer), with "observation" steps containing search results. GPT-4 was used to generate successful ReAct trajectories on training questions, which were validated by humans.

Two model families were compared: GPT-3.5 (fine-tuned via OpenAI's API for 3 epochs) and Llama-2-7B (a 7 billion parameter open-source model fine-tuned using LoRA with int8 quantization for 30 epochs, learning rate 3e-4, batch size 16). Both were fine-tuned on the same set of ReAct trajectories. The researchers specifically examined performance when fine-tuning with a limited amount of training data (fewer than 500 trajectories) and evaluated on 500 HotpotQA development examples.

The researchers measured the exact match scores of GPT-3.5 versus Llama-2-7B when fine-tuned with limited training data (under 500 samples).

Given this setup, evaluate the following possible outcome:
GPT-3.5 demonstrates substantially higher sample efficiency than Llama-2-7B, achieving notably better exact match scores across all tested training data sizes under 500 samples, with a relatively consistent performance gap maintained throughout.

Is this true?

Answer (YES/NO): YES